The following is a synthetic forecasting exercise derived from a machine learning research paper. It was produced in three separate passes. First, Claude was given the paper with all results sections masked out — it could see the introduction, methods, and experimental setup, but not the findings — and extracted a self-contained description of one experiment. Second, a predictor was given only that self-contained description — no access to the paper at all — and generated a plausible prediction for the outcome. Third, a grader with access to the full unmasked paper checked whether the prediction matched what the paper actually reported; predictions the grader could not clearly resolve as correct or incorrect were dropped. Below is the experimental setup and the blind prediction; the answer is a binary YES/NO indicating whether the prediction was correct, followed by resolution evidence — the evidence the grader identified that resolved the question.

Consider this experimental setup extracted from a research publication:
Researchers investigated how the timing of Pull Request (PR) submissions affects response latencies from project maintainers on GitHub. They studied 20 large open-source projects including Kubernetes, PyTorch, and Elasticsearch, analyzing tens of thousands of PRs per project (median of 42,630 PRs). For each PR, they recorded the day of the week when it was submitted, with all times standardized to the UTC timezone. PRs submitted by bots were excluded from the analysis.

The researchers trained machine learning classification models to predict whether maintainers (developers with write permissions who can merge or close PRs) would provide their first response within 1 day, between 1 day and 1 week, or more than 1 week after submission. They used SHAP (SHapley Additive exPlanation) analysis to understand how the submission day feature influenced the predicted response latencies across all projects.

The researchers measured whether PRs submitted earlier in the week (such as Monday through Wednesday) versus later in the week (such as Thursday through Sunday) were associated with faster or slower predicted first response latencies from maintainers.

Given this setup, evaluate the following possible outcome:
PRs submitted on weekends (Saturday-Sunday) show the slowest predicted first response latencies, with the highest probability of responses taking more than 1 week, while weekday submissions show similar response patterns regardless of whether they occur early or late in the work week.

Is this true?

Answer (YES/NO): NO